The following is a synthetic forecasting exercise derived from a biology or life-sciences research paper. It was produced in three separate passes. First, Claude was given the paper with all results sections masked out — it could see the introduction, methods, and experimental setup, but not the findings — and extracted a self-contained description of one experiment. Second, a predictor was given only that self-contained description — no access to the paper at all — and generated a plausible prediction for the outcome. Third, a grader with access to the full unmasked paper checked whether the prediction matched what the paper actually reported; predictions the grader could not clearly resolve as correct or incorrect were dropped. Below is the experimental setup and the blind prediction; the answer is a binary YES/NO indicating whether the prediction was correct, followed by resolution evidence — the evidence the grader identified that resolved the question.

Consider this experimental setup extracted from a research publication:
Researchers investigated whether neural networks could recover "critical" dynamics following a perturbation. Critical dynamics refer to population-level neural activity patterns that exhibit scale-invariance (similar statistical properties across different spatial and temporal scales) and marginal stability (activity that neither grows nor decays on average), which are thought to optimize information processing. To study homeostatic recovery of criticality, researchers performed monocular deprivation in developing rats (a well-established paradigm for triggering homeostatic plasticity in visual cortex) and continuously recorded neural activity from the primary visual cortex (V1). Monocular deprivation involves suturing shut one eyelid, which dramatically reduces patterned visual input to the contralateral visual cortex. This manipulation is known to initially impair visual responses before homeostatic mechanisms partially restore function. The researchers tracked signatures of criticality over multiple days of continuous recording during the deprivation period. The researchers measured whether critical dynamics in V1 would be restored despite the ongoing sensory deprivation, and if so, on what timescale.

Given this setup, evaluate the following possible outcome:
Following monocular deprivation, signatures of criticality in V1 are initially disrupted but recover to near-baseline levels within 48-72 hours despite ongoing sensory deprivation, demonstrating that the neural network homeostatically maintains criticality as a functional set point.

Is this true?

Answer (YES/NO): NO